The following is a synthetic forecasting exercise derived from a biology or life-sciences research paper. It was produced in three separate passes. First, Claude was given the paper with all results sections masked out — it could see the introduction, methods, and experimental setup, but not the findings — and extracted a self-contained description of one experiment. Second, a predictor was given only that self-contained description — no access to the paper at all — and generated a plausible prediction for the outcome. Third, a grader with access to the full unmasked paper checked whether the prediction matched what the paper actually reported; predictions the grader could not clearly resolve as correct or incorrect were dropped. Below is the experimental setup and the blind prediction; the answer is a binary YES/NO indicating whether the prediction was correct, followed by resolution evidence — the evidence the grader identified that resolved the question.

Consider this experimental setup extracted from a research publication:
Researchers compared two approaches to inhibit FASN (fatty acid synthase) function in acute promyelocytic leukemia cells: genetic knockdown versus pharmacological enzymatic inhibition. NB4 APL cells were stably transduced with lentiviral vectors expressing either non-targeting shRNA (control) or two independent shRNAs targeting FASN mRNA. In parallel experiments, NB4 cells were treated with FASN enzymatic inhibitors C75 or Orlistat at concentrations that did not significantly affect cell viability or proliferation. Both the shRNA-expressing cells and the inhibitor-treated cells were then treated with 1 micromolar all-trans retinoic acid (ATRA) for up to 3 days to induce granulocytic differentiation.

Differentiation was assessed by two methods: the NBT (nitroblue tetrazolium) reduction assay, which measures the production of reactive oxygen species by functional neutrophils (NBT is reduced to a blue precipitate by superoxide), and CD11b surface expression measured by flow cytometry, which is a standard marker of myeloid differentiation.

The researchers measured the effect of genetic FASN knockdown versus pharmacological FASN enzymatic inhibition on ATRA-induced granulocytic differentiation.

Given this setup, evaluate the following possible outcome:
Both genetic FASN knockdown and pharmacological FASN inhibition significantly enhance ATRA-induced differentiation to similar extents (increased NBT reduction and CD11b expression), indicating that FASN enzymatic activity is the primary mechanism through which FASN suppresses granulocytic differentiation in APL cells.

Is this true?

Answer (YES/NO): NO